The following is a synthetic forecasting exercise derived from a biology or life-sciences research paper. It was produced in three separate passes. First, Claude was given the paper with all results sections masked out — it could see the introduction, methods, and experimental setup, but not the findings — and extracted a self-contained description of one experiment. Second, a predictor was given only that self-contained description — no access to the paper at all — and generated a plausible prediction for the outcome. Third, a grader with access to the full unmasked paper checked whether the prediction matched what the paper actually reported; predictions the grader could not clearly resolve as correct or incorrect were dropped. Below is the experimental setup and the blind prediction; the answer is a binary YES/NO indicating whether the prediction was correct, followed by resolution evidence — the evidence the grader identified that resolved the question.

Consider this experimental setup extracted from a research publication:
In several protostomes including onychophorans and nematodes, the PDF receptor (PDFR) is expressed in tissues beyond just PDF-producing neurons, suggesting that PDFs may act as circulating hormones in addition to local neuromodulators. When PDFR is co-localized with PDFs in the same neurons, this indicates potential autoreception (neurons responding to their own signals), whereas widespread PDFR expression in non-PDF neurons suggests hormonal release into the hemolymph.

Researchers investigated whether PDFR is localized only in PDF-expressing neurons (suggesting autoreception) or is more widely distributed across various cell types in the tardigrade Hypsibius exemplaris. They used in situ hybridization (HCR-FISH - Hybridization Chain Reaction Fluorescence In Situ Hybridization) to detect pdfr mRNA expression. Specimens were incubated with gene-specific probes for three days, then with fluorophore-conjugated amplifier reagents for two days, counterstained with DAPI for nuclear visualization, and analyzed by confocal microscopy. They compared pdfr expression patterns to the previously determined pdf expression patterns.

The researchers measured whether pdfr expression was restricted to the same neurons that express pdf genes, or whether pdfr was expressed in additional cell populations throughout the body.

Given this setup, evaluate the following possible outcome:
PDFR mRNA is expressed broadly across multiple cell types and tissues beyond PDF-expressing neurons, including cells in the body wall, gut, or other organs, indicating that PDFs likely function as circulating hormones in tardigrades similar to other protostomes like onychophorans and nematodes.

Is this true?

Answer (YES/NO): YES